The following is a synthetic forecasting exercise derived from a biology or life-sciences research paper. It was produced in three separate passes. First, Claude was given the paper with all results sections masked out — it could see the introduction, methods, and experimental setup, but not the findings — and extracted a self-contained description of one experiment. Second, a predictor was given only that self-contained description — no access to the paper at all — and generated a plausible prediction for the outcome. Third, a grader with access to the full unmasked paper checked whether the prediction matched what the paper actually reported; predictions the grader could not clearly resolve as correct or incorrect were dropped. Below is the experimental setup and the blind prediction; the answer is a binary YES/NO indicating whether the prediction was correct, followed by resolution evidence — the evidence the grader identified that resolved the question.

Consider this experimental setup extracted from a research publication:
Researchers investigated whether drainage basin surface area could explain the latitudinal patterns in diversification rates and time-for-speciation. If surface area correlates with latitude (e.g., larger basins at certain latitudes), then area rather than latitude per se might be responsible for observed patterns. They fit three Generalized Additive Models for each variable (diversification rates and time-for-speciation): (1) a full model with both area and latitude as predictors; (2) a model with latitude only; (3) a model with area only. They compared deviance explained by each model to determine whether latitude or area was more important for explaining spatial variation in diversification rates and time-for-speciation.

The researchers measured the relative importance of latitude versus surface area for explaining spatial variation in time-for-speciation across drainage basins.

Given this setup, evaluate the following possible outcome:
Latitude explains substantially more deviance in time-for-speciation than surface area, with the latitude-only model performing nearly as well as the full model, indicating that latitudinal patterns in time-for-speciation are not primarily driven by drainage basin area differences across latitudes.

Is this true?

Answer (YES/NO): YES